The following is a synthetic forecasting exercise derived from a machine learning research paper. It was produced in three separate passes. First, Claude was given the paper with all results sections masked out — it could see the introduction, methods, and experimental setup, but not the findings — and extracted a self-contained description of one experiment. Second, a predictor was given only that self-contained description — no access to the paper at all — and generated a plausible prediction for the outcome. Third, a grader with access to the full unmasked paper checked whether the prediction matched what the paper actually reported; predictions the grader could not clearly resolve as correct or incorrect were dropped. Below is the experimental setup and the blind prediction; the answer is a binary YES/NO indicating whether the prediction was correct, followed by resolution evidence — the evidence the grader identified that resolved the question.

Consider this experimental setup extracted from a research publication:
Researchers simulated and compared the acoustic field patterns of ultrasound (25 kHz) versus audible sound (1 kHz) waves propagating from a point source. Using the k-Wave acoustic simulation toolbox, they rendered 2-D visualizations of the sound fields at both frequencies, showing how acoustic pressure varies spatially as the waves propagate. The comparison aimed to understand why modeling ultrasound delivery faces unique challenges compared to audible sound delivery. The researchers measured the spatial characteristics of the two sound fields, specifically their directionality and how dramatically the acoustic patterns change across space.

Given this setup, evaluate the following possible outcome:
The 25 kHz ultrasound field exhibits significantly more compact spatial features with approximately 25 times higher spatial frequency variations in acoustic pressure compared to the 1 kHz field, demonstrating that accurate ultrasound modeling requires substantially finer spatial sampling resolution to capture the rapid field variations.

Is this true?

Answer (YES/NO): NO